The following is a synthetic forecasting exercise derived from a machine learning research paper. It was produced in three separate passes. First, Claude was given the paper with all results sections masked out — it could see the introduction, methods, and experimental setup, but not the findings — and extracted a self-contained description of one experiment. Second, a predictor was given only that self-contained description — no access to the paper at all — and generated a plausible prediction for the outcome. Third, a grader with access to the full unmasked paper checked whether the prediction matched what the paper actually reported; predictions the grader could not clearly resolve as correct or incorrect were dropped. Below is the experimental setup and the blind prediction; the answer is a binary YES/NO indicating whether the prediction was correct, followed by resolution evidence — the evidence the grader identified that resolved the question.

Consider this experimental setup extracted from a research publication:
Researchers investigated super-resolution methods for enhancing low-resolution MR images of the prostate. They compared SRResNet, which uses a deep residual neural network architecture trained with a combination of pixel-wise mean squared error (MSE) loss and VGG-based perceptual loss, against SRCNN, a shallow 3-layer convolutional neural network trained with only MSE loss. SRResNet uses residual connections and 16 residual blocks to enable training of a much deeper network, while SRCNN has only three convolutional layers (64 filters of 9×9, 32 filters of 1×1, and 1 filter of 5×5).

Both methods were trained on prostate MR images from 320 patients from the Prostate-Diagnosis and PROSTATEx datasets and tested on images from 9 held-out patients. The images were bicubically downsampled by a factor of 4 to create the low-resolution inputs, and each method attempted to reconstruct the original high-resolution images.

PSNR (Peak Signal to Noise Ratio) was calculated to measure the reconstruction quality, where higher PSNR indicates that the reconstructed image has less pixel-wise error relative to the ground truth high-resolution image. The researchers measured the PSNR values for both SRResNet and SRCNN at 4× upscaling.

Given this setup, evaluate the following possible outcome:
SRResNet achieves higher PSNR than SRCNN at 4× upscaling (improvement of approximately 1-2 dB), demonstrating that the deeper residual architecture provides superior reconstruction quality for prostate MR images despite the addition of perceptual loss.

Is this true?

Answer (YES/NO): NO